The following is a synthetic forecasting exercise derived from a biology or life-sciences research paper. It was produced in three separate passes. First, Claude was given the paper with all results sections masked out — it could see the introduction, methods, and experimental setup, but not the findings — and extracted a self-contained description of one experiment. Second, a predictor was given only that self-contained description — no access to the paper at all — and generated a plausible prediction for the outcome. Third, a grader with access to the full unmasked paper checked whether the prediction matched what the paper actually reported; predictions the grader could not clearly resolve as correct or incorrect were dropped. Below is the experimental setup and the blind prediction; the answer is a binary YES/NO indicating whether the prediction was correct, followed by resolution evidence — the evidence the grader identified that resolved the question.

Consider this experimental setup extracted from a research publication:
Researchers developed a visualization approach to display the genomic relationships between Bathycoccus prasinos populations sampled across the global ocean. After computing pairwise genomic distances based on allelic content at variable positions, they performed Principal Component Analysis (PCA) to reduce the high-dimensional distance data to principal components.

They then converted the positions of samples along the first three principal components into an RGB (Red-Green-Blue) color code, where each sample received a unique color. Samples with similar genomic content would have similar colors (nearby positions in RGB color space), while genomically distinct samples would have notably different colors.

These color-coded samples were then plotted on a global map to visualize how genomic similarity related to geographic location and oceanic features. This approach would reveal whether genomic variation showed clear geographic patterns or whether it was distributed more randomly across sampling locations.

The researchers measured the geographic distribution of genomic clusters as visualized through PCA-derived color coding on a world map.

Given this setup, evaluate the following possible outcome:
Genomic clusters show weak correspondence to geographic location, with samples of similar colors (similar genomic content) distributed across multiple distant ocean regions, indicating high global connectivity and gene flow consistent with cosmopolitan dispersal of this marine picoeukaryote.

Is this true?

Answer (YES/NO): NO